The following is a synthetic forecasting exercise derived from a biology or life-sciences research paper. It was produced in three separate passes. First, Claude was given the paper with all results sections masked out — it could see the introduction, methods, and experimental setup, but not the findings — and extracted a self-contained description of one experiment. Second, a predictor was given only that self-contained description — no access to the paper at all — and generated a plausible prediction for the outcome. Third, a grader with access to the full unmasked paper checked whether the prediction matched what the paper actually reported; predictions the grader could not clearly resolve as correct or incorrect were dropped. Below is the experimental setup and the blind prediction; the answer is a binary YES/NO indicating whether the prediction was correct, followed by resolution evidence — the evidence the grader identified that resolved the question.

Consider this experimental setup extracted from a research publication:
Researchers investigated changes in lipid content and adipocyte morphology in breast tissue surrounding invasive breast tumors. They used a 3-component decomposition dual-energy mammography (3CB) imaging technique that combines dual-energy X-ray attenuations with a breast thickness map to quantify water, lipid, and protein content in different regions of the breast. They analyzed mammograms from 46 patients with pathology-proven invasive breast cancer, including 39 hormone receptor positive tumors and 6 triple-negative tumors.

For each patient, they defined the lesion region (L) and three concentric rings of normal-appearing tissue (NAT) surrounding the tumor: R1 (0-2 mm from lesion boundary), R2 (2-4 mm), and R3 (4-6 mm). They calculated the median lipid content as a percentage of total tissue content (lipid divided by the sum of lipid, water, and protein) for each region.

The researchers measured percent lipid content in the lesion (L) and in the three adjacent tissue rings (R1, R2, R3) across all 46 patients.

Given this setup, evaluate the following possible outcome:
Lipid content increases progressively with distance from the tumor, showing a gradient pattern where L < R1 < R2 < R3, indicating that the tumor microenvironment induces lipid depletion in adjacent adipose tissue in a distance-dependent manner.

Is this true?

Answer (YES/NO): YES